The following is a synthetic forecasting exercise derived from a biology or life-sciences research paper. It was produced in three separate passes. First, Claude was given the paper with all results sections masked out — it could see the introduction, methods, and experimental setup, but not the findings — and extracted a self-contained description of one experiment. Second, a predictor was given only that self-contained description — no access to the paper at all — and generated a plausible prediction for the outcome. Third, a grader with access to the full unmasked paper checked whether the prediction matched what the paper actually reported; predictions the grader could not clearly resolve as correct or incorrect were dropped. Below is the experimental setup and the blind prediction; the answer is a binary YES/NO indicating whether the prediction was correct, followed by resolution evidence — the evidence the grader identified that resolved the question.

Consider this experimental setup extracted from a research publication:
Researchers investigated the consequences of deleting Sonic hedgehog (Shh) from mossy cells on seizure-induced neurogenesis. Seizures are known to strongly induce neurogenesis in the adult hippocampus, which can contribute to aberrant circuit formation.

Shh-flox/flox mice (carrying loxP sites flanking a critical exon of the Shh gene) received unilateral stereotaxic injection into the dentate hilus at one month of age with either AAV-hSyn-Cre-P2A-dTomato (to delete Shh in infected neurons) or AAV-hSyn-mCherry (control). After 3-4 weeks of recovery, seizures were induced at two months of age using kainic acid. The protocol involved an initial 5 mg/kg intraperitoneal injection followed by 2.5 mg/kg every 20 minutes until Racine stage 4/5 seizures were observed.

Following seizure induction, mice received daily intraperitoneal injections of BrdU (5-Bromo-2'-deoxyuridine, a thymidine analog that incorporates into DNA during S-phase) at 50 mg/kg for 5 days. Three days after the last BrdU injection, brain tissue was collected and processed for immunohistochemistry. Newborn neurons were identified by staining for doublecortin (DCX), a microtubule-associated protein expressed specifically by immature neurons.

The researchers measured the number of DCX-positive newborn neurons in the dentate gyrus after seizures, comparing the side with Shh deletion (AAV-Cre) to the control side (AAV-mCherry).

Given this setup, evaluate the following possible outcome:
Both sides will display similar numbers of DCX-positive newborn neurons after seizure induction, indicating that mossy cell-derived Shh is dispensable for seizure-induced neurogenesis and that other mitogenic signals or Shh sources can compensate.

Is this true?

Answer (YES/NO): NO